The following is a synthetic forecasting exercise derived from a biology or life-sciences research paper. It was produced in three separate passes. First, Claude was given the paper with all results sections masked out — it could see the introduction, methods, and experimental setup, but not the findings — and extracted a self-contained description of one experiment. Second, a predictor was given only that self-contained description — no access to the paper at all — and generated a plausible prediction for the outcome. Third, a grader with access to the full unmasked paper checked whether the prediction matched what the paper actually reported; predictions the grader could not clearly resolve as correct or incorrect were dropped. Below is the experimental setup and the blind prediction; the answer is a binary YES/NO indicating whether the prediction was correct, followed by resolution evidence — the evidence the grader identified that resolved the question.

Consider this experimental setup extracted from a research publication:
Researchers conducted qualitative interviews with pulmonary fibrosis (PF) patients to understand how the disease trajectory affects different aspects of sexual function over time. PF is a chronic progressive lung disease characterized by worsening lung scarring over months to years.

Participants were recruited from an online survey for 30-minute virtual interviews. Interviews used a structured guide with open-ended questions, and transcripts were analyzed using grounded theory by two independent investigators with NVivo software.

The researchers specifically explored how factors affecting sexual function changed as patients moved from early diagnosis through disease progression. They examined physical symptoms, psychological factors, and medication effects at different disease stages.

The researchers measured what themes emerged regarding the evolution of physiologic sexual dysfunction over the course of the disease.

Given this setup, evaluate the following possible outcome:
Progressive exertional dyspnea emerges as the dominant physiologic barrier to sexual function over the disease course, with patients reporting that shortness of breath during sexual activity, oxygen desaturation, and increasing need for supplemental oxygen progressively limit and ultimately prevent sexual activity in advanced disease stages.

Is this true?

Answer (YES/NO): NO